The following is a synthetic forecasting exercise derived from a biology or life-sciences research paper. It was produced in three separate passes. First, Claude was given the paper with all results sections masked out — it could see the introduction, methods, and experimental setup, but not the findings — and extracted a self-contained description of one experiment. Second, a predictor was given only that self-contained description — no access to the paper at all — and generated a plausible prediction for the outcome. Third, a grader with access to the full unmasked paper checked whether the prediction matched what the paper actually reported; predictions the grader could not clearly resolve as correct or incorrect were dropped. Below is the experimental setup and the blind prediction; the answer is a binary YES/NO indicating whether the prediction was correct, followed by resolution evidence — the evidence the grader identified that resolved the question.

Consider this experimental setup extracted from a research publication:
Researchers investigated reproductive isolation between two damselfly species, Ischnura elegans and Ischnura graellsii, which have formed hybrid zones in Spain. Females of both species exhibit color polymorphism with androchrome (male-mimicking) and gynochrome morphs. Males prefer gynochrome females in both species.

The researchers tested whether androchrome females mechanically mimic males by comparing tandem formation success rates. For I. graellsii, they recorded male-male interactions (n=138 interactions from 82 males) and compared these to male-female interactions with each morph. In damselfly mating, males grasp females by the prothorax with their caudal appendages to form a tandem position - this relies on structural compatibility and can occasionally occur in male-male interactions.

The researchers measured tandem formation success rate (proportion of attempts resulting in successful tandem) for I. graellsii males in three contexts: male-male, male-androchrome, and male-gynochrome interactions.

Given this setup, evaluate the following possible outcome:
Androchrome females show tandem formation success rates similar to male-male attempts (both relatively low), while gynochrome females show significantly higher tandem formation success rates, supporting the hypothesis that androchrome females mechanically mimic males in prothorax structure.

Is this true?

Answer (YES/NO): NO